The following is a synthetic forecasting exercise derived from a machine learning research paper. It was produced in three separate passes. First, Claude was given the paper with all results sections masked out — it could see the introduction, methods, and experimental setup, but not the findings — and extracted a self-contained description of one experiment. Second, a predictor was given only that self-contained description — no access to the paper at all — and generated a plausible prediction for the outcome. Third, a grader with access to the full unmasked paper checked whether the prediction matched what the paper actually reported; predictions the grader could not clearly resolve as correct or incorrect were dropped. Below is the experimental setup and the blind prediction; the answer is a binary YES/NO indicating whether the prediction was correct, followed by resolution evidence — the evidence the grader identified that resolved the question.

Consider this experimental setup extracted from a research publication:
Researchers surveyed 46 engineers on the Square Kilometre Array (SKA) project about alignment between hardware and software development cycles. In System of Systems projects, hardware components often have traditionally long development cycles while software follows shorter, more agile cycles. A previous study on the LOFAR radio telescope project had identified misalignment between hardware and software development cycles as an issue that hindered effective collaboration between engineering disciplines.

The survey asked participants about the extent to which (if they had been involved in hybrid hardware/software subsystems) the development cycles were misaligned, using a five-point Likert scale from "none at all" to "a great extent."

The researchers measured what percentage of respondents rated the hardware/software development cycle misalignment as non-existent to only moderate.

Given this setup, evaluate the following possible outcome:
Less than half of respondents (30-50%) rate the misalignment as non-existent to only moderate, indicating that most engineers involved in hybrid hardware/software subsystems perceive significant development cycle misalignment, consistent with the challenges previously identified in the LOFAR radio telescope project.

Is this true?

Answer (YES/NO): NO